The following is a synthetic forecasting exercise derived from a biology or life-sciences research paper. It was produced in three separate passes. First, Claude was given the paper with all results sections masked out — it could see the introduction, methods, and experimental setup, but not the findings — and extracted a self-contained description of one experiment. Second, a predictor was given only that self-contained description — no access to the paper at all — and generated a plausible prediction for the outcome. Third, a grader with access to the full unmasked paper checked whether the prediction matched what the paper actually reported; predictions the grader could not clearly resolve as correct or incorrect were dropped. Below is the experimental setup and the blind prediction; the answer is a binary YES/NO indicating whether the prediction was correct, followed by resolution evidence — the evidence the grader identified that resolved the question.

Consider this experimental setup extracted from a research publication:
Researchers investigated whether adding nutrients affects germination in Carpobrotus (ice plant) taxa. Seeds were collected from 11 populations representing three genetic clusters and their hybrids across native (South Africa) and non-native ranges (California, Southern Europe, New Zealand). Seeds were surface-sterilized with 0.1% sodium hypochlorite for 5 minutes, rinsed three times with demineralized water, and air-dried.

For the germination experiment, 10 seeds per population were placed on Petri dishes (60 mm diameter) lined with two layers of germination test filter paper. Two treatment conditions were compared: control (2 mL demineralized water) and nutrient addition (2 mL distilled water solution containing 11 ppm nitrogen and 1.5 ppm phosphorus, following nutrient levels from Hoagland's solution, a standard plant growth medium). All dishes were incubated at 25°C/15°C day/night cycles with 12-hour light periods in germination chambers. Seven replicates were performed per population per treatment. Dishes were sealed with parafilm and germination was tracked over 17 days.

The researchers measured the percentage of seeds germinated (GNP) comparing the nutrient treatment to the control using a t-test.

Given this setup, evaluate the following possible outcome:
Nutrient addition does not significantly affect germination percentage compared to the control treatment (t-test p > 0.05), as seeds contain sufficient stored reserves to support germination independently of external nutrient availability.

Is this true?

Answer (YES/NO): NO